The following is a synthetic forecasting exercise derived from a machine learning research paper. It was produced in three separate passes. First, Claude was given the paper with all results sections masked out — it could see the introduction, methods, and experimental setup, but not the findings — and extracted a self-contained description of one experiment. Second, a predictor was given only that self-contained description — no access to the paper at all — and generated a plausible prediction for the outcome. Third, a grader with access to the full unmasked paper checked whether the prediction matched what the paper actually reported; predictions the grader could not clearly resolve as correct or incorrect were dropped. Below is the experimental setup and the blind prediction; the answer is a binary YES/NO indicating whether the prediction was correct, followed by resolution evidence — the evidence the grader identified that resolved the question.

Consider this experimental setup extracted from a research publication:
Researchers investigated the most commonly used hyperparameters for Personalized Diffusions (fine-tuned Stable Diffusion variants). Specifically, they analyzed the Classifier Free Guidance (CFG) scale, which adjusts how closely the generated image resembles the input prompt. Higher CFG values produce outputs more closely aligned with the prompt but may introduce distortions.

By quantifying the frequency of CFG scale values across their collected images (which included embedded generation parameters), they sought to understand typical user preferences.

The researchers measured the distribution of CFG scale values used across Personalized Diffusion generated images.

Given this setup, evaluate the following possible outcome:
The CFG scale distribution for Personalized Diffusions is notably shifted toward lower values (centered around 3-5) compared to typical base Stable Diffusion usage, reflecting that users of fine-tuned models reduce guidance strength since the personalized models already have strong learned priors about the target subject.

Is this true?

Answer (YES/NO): NO